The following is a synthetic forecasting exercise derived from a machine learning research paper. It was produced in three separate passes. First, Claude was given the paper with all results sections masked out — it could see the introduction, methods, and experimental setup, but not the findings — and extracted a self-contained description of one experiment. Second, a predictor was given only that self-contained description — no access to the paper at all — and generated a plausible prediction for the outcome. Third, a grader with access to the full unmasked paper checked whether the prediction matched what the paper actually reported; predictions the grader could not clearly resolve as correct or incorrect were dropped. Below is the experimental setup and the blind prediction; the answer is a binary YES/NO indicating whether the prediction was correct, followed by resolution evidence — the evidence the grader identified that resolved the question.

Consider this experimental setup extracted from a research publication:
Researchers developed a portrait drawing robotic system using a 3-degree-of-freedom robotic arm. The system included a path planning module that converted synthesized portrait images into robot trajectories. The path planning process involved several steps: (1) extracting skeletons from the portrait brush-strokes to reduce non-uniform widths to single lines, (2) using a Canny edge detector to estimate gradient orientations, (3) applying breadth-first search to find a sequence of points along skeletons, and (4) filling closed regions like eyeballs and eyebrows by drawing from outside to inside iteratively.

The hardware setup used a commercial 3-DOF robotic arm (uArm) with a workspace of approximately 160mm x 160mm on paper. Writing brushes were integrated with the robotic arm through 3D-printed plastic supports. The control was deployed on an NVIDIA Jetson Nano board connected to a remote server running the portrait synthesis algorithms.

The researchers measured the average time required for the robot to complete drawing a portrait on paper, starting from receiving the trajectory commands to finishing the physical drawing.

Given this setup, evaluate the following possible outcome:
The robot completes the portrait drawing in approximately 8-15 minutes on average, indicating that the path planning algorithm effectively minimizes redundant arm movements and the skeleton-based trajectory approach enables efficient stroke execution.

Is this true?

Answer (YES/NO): NO